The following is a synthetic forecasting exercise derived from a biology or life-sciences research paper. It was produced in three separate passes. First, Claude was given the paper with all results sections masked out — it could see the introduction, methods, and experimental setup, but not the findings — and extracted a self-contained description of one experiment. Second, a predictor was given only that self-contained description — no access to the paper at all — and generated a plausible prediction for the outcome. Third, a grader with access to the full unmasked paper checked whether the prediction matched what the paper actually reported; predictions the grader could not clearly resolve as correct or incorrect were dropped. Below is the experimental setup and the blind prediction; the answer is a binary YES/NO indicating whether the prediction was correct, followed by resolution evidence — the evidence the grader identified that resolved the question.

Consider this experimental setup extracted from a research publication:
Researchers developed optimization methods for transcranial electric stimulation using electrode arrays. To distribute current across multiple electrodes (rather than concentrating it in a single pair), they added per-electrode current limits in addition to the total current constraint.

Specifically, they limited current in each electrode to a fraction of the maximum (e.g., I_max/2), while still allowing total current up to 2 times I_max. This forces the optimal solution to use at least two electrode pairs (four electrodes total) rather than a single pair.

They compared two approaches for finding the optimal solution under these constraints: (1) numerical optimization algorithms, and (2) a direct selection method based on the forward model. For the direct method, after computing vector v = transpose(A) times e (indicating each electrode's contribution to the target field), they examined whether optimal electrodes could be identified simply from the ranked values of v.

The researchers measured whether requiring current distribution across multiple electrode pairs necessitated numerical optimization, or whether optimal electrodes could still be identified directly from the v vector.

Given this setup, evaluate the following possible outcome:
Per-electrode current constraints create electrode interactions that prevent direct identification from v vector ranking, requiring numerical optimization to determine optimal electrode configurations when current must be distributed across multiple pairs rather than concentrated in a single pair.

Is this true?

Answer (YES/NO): NO